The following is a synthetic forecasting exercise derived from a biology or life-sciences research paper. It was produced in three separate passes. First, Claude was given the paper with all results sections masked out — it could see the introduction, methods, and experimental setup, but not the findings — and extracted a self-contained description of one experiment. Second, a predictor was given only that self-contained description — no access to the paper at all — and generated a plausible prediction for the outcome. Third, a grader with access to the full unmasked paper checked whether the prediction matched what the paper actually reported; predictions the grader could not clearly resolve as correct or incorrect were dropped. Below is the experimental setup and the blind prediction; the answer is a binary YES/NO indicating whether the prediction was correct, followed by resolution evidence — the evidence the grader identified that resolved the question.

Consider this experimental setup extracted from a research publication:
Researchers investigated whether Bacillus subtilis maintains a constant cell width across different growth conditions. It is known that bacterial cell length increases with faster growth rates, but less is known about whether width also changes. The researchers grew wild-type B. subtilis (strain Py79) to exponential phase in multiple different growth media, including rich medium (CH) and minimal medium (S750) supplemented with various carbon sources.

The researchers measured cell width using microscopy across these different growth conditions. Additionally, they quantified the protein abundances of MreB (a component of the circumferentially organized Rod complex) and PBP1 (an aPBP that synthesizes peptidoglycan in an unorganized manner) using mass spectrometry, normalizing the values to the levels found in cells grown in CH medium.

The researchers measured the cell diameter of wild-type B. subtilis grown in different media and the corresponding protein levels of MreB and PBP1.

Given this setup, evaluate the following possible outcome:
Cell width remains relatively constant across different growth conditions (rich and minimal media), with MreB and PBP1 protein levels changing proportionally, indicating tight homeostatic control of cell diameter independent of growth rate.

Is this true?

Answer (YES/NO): YES